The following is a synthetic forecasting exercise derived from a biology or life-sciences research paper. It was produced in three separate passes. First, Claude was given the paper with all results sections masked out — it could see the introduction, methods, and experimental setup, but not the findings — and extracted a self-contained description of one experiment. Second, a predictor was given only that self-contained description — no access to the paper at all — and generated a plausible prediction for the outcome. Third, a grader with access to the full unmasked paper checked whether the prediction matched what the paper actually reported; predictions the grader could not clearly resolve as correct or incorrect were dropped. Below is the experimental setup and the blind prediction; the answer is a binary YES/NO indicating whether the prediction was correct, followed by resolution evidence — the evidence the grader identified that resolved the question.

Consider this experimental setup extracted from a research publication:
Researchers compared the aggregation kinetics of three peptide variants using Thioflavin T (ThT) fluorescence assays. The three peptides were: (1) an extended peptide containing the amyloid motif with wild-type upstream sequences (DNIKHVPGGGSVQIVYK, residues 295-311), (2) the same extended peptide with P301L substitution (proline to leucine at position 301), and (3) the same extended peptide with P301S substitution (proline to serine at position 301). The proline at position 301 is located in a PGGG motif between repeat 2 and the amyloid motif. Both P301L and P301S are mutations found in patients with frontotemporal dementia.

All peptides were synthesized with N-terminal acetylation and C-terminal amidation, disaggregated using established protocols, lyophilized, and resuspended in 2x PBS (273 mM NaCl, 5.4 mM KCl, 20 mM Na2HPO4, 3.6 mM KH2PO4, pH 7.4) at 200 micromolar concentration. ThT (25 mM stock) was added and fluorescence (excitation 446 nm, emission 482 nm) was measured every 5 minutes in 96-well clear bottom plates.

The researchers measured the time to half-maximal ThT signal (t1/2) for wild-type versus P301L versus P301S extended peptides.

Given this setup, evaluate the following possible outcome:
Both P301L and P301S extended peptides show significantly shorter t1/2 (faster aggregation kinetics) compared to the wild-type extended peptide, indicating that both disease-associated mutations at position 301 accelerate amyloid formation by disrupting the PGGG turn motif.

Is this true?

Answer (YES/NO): YES